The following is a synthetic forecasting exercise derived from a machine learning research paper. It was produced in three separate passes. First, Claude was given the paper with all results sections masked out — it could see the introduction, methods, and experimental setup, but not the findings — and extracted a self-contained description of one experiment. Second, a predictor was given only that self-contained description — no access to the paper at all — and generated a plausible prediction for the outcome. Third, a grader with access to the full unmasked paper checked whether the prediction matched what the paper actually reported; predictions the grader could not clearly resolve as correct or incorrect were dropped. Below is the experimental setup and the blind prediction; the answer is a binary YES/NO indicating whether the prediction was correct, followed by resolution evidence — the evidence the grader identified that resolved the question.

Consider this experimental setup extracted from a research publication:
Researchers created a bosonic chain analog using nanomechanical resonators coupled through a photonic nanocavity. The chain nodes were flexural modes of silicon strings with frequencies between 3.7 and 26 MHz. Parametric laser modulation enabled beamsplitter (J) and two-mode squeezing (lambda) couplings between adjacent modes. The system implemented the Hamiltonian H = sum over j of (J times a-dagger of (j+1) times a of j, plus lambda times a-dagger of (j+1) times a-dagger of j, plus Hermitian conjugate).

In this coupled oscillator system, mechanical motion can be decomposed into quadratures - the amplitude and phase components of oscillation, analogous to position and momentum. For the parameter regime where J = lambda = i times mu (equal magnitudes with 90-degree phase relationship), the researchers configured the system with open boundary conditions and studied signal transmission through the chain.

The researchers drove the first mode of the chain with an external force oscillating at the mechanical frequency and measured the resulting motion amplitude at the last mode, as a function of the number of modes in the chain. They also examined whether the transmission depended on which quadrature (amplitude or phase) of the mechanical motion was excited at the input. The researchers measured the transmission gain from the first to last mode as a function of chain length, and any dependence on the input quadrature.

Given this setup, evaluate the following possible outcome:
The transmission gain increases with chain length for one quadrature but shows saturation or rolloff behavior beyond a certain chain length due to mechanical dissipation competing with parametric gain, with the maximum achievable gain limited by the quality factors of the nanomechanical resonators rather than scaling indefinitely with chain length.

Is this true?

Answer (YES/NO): NO